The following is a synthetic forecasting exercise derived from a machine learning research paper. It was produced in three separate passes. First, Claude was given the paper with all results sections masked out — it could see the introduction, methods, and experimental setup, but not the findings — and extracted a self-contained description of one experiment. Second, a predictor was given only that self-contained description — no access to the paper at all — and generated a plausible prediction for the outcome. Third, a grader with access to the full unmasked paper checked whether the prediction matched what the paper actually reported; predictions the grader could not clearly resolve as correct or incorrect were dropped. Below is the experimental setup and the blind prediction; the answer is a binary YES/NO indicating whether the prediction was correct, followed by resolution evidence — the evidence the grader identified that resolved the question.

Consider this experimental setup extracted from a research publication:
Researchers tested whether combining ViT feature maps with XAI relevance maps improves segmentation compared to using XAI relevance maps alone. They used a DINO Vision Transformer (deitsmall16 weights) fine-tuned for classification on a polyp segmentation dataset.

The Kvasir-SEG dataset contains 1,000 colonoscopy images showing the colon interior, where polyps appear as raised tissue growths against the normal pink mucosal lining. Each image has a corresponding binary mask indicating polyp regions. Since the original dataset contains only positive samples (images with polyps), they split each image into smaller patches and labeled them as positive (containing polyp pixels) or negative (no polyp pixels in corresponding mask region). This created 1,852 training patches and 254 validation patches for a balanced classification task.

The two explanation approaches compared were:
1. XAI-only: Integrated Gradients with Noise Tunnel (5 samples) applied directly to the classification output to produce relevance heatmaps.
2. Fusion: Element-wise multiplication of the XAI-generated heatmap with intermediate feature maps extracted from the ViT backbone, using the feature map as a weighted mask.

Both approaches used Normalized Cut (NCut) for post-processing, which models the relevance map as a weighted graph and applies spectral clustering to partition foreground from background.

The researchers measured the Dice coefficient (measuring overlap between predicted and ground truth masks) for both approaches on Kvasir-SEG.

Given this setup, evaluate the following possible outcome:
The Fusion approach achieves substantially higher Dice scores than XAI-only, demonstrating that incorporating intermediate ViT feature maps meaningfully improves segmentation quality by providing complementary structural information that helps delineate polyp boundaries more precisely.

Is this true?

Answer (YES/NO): YES